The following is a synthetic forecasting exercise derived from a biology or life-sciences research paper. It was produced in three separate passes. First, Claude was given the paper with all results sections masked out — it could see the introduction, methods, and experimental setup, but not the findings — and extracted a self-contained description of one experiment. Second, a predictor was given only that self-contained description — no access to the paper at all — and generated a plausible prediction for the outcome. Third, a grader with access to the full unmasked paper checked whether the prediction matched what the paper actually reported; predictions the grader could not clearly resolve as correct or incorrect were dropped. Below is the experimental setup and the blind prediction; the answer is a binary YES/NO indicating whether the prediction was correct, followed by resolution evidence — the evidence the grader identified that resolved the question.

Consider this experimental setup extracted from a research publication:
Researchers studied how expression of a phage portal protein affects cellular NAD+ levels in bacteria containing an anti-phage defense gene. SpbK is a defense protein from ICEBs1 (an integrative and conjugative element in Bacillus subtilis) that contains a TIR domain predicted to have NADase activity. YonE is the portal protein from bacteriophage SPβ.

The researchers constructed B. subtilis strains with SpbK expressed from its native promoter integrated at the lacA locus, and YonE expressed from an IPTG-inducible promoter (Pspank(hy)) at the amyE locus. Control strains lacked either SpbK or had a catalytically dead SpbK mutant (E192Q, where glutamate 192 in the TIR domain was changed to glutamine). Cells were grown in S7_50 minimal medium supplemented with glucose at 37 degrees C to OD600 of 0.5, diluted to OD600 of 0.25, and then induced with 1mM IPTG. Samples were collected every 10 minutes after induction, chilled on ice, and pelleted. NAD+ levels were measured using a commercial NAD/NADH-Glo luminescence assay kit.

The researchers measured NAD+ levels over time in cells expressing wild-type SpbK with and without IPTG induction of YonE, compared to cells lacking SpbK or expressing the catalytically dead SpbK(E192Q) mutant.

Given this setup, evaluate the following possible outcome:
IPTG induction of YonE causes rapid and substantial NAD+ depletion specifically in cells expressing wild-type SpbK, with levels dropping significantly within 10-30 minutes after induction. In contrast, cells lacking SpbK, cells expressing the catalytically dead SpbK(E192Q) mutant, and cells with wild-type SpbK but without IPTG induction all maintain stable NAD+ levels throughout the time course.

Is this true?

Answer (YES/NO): YES